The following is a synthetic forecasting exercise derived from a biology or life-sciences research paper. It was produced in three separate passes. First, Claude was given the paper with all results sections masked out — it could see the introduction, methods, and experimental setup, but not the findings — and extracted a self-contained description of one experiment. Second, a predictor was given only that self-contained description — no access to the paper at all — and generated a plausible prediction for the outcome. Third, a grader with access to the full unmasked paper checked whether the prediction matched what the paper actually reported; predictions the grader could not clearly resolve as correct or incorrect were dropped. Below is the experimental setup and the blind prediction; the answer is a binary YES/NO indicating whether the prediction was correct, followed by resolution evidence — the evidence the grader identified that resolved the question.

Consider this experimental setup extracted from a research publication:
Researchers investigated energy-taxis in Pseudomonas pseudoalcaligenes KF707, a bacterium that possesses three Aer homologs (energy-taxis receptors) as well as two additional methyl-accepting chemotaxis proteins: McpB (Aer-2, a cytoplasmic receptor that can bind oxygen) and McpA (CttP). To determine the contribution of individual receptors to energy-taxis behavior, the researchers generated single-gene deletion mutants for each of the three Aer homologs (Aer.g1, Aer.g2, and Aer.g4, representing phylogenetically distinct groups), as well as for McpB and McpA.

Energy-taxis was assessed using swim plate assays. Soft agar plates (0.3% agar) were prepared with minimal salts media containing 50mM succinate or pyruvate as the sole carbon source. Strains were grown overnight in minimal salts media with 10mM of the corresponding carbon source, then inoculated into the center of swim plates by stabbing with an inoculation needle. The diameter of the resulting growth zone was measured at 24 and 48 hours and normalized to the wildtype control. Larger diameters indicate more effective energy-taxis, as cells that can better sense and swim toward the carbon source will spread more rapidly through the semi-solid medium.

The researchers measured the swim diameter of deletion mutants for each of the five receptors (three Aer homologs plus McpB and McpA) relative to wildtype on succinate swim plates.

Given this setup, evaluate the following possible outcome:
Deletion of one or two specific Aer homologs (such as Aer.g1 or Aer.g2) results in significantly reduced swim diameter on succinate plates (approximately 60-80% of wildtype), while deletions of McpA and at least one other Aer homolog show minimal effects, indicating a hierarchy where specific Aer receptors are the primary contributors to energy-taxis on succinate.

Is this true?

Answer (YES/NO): NO